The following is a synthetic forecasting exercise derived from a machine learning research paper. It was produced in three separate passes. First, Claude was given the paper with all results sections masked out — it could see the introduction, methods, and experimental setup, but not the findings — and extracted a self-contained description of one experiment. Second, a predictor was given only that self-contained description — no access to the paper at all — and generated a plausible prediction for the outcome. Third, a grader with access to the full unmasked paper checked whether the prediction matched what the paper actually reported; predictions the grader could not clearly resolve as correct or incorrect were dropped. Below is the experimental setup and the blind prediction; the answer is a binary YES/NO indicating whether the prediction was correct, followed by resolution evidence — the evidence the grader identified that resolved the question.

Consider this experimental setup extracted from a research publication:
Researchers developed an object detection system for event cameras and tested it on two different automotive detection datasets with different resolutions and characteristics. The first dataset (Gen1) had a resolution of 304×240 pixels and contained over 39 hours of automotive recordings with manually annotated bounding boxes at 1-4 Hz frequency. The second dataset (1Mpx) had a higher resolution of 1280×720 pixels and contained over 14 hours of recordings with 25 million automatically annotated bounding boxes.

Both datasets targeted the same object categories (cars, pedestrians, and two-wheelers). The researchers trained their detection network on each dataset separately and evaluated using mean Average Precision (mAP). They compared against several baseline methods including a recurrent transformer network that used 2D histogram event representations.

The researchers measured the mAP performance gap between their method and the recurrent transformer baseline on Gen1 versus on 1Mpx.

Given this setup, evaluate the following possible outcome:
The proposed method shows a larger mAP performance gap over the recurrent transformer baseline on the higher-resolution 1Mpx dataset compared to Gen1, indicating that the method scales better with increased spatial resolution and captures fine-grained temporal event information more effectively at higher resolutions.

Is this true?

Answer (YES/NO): YES